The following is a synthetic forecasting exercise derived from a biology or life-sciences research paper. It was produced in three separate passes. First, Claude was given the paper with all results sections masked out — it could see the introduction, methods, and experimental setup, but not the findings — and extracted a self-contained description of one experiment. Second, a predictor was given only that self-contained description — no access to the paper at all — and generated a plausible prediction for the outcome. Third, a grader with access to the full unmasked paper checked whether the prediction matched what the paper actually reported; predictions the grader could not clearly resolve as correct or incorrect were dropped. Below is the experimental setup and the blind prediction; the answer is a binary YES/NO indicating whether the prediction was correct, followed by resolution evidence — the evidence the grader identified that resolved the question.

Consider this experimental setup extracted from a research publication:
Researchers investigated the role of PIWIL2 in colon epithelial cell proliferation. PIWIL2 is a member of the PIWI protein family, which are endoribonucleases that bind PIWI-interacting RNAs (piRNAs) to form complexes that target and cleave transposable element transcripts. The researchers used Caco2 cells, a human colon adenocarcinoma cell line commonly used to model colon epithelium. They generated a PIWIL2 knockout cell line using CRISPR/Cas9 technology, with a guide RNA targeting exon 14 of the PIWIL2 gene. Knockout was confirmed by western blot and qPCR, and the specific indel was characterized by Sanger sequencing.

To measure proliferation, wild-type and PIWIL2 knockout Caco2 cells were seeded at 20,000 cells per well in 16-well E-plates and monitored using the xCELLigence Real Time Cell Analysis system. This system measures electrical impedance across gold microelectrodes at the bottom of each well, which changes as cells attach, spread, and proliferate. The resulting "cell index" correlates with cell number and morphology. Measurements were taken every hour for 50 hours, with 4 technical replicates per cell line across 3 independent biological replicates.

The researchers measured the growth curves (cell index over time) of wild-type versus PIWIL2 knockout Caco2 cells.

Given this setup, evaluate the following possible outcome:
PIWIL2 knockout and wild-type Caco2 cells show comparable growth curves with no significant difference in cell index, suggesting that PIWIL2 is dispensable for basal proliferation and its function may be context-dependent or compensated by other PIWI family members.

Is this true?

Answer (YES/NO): NO